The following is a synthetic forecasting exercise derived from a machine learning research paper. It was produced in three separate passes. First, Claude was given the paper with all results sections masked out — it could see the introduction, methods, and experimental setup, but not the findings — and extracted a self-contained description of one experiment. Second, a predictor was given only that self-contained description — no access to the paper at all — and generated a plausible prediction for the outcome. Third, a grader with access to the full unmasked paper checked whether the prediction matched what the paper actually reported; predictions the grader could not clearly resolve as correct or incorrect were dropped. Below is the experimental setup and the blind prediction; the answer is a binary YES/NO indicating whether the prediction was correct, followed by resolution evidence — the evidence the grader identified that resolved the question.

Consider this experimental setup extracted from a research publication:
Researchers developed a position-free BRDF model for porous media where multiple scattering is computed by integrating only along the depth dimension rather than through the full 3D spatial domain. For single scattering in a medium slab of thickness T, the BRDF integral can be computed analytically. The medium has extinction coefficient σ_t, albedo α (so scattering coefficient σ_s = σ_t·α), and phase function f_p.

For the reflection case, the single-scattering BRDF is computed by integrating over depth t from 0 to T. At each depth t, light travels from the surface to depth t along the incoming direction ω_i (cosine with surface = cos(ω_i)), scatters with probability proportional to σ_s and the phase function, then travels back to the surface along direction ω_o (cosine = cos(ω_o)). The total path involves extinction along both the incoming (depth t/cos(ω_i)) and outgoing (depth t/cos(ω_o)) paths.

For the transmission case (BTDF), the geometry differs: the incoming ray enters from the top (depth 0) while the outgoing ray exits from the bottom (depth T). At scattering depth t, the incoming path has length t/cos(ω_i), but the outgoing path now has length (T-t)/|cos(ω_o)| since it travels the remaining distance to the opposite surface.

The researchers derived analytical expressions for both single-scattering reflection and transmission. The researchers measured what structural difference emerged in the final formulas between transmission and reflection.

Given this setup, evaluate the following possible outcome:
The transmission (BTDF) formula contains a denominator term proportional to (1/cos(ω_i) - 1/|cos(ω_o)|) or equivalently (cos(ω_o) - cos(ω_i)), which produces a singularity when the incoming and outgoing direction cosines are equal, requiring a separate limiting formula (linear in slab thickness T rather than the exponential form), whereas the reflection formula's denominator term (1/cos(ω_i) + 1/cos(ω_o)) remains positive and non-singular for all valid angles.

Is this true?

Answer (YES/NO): NO